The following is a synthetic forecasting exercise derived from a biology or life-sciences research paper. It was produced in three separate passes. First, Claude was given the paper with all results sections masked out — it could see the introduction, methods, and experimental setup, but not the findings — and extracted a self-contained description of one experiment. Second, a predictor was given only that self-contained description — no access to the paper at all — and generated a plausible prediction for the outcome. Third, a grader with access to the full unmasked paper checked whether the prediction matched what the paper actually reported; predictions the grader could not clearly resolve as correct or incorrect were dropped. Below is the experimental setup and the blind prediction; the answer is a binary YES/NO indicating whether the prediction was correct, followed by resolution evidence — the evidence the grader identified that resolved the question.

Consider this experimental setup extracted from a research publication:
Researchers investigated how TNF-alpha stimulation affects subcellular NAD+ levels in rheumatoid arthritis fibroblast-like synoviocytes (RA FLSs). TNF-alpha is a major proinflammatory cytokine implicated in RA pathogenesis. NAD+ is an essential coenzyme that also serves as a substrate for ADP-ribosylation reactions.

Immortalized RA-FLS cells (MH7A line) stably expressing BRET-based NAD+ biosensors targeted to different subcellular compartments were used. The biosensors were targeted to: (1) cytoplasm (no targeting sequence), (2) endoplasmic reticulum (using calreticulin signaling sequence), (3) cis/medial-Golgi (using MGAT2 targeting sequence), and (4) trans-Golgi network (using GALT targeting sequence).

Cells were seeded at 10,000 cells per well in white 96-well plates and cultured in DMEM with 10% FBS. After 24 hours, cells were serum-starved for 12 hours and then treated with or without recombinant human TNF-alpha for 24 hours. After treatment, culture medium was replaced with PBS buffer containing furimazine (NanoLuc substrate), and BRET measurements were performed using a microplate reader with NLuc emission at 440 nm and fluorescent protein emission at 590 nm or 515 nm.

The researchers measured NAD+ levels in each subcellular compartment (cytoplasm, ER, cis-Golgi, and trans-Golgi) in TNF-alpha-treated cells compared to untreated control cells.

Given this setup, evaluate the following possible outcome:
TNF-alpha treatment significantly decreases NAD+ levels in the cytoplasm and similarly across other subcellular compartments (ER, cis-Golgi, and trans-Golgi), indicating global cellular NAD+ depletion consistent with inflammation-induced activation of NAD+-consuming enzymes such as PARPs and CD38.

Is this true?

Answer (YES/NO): NO